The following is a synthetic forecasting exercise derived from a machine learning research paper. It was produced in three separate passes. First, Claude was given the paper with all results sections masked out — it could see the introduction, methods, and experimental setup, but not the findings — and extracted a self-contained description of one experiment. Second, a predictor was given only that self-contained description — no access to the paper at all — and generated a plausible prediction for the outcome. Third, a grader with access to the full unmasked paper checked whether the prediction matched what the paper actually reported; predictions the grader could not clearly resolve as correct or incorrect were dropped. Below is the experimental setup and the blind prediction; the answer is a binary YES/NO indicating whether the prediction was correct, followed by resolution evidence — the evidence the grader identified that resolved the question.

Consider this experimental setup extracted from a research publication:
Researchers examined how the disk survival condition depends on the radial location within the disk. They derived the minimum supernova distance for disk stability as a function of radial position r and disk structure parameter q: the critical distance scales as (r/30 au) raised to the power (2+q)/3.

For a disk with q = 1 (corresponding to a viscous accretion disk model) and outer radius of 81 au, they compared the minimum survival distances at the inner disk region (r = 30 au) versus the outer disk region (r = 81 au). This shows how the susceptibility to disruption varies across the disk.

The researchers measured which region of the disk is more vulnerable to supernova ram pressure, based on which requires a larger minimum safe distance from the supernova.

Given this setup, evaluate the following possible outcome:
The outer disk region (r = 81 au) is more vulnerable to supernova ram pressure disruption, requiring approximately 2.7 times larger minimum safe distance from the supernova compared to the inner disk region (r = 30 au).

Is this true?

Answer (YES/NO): YES